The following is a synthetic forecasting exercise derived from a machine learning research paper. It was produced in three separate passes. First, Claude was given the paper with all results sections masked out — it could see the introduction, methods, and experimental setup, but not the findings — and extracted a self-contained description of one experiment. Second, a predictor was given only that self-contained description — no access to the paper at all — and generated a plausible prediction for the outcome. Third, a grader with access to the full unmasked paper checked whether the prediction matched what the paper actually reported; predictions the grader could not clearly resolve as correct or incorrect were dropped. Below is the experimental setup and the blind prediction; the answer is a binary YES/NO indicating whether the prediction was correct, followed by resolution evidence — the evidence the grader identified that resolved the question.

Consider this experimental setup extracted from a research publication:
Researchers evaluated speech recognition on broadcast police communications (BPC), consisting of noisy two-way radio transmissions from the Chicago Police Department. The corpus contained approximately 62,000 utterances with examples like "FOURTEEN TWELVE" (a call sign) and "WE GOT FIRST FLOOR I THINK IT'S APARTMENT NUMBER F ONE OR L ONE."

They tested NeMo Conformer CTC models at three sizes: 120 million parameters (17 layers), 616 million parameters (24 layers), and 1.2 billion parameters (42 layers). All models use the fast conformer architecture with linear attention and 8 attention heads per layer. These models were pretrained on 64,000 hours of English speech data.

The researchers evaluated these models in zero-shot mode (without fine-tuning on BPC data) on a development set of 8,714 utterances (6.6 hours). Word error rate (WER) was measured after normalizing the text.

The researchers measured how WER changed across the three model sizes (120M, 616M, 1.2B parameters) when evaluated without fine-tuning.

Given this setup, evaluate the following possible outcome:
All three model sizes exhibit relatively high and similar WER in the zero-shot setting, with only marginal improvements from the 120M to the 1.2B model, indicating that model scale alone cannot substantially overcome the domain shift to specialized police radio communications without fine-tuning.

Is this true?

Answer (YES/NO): NO